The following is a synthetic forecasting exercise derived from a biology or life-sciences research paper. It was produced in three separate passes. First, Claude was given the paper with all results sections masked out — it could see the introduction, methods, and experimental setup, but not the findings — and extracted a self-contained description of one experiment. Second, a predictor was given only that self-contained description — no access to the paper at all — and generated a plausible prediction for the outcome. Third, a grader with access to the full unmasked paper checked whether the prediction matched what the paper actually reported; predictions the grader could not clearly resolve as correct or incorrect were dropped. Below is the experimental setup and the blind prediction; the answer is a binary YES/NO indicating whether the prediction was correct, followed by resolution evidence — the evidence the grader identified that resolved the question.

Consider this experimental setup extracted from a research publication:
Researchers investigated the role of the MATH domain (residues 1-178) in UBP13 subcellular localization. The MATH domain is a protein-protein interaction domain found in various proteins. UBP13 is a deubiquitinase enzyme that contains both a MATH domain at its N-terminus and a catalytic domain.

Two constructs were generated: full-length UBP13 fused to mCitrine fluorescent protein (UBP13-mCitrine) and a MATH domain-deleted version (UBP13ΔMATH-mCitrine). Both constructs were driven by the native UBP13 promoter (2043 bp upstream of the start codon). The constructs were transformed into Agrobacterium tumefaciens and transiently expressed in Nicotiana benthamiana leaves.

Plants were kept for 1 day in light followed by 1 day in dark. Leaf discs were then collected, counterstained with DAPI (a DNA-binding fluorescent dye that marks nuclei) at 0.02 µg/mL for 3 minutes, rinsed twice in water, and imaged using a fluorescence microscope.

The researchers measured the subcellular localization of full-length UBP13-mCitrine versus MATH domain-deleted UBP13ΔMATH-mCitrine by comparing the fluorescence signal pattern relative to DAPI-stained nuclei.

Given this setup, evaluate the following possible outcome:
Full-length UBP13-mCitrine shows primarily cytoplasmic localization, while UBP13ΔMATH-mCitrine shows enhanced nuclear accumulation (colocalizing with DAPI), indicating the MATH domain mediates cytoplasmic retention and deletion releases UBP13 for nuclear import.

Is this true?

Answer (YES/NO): NO